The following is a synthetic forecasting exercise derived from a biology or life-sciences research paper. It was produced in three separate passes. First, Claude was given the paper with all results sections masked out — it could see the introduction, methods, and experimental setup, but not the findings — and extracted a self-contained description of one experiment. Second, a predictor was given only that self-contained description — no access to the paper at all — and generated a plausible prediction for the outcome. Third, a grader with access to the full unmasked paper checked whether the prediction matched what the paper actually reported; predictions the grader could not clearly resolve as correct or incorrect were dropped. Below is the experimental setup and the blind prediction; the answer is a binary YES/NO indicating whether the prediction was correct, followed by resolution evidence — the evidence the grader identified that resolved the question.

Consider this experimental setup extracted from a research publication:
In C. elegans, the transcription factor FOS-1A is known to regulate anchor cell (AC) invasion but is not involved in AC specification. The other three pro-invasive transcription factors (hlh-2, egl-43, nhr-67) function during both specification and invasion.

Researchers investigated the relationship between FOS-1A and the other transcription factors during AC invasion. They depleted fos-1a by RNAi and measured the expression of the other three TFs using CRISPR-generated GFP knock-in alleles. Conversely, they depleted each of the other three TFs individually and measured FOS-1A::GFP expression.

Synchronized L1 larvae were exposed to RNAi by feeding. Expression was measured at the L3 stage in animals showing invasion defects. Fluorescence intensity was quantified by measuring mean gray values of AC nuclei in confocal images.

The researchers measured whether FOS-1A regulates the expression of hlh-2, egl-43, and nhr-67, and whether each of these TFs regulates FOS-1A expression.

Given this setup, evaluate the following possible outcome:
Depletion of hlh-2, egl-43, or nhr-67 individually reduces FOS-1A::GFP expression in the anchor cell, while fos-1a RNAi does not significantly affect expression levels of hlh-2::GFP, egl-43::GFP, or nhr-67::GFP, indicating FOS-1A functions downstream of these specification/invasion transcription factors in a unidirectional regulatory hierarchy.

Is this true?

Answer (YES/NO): NO